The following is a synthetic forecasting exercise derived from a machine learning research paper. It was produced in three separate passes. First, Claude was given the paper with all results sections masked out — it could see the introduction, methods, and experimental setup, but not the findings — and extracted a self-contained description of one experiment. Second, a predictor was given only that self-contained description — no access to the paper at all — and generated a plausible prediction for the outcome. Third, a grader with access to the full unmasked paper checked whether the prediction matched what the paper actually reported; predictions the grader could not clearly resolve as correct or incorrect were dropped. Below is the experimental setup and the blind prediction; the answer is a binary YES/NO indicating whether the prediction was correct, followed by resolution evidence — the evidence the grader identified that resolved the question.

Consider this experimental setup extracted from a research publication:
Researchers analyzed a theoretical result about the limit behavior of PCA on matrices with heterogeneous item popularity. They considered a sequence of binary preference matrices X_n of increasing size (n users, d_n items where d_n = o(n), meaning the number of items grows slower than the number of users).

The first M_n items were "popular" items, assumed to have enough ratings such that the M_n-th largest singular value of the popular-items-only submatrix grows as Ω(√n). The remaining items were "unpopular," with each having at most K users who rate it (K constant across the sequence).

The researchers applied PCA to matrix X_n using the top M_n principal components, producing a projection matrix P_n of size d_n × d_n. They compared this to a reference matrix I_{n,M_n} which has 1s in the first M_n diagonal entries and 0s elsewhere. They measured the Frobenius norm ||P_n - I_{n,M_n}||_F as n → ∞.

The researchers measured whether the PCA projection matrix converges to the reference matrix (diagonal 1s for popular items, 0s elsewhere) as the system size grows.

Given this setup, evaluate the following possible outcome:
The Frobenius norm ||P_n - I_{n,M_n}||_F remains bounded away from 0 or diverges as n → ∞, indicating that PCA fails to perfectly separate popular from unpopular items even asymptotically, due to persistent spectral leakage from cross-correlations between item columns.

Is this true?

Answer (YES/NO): NO